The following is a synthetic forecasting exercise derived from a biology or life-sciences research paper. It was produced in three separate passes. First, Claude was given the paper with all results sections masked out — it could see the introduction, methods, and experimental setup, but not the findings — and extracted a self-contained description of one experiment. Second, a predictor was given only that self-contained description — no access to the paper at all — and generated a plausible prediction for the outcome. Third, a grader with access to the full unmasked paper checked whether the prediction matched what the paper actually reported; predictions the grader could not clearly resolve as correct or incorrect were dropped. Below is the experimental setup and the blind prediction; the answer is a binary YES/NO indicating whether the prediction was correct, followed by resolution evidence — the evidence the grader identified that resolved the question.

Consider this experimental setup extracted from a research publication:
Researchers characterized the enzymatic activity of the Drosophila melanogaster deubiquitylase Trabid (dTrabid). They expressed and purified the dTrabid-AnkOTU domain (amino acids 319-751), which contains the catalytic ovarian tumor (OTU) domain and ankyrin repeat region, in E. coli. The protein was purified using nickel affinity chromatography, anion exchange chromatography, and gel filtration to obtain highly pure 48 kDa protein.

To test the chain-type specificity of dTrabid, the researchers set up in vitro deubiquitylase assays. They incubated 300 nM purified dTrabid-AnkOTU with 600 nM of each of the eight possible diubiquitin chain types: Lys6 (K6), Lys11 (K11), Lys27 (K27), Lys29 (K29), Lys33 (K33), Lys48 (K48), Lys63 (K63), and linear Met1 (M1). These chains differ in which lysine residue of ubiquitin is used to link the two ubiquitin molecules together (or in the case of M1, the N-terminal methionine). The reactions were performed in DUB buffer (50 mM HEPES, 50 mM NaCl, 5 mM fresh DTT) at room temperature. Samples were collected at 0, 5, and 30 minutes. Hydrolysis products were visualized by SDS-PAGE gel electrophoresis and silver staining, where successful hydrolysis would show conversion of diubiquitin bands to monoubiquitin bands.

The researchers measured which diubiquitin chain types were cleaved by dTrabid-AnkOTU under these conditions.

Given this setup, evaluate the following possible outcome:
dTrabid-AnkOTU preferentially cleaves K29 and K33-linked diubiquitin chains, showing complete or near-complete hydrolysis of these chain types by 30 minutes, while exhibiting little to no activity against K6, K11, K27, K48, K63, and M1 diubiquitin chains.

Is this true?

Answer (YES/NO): YES